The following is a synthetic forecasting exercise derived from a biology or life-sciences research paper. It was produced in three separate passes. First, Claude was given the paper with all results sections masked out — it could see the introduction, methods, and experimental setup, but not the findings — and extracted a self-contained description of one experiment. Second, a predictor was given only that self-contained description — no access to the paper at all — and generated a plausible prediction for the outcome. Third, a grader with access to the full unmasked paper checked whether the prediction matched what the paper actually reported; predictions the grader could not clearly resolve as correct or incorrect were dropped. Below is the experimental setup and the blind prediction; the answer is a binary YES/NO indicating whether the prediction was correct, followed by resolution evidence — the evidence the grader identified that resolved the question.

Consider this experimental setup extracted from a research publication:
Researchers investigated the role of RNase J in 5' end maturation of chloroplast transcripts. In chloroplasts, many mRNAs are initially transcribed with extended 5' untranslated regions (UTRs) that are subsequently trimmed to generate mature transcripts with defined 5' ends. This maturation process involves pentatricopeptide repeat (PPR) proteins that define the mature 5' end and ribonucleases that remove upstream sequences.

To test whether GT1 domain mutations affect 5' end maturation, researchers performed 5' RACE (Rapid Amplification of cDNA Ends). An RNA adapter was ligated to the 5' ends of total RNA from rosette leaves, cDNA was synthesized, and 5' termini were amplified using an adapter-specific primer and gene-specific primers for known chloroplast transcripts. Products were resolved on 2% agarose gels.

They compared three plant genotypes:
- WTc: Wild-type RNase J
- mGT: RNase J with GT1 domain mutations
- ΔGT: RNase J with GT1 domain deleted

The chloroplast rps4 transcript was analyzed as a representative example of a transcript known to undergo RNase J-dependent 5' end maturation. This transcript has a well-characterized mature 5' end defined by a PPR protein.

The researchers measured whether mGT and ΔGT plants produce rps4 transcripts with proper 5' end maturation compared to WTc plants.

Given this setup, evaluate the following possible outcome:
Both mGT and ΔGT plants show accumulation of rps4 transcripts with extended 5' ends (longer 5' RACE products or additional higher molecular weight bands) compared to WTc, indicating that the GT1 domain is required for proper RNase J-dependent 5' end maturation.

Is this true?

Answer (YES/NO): NO